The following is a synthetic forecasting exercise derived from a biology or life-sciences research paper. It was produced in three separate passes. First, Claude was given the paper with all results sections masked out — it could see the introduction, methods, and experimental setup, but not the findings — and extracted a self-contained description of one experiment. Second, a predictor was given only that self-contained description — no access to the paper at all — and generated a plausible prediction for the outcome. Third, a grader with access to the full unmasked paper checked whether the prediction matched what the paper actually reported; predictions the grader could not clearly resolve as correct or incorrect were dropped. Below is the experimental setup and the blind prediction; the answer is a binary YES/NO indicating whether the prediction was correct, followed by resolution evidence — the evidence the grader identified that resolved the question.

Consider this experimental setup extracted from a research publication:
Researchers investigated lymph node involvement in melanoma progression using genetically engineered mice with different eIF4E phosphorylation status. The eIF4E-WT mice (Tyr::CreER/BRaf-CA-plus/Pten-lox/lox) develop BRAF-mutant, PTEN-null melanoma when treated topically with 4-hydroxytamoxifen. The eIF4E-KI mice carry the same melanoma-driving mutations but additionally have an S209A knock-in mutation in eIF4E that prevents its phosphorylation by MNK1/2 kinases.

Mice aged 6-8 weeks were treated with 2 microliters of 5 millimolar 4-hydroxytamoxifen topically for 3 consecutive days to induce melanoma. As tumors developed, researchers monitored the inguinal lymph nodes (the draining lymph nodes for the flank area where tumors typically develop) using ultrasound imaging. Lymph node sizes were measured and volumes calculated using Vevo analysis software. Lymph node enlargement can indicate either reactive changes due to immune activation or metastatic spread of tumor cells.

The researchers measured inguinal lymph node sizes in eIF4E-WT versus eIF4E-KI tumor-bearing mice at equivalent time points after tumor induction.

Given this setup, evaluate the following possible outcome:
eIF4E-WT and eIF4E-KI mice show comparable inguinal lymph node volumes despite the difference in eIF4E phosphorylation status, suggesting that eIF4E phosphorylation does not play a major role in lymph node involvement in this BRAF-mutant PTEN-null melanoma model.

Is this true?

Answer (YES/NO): NO